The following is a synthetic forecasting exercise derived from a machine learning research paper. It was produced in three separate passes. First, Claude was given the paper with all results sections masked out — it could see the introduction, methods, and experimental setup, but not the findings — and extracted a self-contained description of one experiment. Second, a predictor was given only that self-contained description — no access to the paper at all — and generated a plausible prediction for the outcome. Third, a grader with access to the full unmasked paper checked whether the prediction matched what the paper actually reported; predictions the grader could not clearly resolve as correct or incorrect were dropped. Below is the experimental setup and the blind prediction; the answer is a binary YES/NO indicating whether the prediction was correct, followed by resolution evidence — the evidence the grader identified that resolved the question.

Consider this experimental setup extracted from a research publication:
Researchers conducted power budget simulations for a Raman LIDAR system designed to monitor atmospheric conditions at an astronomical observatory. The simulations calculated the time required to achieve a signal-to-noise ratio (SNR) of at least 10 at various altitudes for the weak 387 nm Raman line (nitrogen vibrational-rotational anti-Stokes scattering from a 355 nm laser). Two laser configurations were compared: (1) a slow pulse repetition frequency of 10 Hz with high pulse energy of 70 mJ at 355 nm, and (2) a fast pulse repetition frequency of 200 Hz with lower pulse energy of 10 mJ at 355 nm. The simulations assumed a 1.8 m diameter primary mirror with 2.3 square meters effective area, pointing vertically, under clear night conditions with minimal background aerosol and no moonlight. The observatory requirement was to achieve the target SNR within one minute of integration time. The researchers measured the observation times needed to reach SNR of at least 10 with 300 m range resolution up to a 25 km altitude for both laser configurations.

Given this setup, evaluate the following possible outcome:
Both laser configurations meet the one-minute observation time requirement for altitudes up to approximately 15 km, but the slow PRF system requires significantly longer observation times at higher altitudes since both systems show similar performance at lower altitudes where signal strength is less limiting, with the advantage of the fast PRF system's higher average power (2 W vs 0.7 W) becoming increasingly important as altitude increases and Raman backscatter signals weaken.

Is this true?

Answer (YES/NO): NO